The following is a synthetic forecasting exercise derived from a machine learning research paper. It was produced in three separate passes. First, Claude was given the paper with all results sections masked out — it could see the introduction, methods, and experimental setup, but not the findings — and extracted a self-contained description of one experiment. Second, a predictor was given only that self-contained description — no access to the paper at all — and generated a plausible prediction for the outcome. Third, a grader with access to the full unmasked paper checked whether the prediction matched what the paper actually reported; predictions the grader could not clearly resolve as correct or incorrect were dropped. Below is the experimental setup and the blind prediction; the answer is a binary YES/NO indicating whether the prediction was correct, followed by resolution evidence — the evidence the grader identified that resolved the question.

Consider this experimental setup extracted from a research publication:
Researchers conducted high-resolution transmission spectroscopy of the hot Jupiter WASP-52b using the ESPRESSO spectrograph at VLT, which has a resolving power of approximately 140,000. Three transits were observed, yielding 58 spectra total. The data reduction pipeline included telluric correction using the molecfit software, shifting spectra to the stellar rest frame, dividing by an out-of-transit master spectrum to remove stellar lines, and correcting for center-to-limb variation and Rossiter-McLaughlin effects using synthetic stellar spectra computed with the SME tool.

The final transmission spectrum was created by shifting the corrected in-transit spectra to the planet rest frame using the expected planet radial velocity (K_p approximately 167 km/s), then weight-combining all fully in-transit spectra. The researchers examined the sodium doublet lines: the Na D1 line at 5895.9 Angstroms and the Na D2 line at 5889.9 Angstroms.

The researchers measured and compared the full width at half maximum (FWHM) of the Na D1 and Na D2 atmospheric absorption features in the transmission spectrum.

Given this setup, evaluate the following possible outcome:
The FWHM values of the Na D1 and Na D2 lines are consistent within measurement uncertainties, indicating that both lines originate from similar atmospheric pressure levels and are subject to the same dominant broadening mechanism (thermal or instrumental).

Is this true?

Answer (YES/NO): NO